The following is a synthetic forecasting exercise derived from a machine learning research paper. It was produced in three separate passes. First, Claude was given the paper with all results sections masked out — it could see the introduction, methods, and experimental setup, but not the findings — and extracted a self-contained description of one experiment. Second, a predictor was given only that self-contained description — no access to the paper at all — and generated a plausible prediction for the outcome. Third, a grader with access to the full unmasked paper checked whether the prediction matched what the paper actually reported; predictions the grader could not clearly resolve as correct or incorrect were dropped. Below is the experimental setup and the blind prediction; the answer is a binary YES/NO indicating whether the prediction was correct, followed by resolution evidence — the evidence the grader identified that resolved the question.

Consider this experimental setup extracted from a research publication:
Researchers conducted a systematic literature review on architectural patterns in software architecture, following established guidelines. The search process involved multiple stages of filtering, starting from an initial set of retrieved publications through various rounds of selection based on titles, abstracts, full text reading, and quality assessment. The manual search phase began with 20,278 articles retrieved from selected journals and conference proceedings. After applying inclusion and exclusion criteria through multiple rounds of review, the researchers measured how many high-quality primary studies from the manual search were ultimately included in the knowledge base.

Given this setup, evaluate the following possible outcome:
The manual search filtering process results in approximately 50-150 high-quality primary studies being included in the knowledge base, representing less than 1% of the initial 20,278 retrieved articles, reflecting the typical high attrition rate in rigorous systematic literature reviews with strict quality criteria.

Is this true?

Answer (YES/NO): NO